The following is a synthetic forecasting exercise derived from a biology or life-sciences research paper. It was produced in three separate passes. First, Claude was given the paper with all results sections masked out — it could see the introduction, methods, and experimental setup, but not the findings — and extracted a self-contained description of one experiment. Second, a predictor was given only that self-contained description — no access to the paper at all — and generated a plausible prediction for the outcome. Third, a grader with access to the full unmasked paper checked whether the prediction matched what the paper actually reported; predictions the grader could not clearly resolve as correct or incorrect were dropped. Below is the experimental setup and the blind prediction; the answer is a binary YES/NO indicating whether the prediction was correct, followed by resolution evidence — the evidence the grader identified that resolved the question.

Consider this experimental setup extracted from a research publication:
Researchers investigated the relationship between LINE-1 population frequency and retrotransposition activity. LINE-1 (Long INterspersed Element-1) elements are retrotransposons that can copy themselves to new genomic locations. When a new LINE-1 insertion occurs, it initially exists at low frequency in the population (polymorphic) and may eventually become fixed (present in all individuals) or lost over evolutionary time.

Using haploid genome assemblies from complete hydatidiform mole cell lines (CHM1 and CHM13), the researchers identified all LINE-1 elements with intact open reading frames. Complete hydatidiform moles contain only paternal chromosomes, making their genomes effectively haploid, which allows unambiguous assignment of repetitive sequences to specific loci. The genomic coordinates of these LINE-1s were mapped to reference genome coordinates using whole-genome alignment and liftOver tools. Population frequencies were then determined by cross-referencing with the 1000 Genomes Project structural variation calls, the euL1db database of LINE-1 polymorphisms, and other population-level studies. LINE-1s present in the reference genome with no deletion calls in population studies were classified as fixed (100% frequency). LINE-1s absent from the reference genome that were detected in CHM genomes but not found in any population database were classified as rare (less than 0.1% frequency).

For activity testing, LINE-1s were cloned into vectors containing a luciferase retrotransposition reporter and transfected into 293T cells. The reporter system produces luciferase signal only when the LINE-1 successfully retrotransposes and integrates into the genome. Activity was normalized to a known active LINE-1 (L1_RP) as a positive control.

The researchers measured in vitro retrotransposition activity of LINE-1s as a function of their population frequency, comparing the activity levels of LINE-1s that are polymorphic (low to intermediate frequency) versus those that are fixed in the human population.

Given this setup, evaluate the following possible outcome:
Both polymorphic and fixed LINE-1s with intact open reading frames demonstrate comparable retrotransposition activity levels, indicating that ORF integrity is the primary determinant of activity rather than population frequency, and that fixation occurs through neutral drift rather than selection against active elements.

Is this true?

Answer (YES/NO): NO